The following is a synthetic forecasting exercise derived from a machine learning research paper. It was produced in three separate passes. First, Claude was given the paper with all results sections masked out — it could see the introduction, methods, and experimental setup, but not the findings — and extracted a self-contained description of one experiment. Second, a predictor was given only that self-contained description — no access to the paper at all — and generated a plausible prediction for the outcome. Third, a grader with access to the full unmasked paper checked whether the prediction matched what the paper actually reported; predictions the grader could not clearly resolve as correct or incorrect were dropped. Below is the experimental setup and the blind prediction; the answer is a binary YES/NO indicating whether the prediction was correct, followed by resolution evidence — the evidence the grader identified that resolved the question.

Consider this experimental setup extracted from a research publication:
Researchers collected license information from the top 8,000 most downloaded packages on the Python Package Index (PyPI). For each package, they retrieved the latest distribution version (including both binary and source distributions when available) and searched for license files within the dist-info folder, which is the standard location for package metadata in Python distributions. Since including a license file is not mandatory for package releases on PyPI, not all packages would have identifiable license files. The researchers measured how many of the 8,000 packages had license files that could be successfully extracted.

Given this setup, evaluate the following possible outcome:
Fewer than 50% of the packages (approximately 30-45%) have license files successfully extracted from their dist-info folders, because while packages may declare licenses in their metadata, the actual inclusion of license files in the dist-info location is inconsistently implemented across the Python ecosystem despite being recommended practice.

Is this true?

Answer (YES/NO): NO